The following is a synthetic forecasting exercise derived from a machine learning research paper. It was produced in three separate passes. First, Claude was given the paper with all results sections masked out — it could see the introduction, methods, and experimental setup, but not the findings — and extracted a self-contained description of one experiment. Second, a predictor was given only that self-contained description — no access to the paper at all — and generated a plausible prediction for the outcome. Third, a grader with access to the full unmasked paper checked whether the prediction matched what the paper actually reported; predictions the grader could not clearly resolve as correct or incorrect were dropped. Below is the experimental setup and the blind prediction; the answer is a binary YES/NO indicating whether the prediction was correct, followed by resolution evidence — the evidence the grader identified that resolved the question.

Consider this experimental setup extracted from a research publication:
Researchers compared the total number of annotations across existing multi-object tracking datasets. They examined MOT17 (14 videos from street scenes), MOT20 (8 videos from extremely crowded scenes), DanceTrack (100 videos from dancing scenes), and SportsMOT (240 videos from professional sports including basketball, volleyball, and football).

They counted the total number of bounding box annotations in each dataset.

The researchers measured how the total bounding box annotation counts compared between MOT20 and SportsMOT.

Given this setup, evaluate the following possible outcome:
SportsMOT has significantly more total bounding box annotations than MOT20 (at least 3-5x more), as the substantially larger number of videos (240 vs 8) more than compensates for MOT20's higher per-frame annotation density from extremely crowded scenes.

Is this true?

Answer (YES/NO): NO